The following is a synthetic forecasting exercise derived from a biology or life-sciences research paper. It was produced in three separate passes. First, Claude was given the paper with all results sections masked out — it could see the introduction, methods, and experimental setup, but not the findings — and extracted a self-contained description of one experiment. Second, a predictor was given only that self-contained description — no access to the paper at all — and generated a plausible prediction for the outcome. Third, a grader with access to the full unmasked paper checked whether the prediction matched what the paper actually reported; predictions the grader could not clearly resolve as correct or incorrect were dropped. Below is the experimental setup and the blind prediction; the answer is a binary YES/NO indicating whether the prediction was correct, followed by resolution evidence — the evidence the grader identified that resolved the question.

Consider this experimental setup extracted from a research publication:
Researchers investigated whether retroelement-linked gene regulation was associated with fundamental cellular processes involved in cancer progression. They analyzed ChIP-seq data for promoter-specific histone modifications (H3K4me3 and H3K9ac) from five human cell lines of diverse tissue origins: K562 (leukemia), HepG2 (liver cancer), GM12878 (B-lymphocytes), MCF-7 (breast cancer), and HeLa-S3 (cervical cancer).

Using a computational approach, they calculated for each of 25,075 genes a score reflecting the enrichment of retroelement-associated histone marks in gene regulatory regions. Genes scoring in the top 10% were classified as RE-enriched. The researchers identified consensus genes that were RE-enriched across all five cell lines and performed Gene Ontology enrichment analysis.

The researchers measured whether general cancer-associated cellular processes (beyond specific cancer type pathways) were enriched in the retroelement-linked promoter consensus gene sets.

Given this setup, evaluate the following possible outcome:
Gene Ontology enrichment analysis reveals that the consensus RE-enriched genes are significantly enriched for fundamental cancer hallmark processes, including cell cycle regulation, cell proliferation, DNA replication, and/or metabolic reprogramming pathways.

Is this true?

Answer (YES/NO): YES